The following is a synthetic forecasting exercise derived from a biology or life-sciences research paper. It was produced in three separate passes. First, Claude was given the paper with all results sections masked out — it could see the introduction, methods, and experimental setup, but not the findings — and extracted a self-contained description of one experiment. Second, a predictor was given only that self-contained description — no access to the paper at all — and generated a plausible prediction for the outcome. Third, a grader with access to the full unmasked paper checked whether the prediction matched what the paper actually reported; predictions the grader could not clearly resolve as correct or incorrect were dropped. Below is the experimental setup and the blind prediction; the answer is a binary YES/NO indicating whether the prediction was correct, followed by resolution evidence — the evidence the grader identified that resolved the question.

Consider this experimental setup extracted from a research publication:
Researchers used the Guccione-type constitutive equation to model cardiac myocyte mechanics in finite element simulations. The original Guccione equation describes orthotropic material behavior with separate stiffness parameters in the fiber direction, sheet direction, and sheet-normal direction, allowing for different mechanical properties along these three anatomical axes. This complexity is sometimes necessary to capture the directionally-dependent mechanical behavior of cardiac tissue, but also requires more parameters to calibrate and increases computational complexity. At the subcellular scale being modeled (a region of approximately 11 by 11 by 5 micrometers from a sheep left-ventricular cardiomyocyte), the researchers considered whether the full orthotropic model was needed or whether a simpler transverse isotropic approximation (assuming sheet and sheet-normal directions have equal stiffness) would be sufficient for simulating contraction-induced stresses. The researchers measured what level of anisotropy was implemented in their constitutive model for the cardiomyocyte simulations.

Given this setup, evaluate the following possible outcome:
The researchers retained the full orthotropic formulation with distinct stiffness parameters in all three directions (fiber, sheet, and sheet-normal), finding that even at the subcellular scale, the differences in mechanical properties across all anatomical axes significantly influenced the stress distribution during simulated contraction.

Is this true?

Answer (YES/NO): NO